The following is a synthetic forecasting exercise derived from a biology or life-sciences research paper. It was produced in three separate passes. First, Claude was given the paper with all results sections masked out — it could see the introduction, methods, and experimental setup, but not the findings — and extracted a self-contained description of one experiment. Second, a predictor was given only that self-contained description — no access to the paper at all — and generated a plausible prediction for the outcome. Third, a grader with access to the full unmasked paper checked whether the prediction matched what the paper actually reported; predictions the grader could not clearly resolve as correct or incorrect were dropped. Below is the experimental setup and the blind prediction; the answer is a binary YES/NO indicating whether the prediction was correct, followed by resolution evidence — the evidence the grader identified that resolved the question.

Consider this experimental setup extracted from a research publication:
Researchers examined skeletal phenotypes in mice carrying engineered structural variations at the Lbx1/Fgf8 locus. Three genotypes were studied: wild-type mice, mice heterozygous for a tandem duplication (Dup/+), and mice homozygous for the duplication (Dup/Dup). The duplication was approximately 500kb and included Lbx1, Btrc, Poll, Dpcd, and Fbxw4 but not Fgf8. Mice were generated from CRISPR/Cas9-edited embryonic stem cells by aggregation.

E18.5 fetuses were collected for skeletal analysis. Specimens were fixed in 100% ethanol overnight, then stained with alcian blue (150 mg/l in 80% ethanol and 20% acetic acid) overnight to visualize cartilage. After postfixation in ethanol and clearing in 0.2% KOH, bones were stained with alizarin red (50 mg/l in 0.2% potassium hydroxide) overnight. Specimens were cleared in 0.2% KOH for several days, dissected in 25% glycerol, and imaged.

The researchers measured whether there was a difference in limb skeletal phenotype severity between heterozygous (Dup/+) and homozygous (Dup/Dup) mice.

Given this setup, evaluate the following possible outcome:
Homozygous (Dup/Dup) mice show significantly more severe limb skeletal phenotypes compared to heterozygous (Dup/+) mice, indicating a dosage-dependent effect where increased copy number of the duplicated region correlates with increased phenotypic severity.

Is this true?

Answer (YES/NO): NO